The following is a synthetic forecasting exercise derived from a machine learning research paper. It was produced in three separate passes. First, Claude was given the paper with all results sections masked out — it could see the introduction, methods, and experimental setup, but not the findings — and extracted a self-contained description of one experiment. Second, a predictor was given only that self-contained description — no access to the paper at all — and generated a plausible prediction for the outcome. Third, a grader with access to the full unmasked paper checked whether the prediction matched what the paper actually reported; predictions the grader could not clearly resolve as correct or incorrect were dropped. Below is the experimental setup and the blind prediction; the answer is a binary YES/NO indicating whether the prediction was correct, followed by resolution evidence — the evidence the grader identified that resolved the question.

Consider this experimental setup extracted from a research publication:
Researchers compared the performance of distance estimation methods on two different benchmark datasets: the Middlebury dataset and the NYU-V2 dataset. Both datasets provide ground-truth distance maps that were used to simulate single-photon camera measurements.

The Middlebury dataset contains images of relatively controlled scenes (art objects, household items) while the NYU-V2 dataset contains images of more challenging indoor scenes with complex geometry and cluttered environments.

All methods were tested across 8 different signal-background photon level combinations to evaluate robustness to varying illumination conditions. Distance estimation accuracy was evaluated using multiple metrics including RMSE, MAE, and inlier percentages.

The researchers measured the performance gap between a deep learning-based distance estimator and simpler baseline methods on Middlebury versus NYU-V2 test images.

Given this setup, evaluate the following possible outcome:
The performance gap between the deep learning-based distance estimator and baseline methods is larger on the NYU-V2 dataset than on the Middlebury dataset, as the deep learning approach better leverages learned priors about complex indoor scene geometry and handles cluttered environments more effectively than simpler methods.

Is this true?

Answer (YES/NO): YES